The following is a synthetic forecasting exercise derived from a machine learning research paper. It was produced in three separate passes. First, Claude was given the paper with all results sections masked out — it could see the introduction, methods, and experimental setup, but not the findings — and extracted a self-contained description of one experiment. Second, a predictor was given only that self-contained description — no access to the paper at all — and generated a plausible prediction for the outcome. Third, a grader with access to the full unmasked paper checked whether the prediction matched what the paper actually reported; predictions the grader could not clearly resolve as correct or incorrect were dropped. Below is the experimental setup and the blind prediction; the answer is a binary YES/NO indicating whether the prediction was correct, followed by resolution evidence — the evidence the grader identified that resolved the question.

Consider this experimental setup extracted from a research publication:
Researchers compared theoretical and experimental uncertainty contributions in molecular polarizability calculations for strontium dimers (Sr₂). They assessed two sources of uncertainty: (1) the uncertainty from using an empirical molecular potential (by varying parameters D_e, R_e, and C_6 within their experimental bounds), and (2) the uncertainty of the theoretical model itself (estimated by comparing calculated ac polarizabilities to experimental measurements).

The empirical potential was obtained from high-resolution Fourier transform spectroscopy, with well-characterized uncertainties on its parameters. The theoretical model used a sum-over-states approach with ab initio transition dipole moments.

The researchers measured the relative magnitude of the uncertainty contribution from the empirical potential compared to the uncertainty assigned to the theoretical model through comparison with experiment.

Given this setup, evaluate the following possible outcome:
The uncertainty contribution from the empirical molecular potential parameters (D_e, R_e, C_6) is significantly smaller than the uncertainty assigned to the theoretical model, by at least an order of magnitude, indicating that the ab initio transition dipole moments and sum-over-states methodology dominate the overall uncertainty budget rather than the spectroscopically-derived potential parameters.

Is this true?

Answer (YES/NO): YES